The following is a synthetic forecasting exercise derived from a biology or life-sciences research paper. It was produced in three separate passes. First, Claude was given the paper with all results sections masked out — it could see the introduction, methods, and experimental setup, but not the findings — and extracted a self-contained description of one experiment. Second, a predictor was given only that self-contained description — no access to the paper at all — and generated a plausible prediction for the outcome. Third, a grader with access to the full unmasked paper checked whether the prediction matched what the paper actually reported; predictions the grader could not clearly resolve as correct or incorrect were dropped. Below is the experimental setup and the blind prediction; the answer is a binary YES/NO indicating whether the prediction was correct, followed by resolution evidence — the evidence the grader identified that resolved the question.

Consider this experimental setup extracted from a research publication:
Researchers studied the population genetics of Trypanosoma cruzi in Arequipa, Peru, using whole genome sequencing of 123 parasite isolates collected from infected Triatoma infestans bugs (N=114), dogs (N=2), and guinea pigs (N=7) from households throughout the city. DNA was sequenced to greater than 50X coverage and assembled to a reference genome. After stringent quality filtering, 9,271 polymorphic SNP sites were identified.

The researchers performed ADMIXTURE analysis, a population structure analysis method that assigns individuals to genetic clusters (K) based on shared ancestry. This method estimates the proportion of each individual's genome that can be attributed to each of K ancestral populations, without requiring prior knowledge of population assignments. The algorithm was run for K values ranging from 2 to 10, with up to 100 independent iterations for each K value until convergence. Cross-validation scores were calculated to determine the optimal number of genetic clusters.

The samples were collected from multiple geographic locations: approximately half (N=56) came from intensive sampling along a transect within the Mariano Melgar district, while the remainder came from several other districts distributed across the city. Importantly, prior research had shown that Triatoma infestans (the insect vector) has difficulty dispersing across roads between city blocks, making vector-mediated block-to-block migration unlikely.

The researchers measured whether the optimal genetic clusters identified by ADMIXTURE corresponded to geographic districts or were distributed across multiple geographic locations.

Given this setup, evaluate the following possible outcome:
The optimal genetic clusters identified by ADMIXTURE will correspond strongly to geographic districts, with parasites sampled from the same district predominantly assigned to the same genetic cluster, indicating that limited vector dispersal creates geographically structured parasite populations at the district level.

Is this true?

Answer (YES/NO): NO